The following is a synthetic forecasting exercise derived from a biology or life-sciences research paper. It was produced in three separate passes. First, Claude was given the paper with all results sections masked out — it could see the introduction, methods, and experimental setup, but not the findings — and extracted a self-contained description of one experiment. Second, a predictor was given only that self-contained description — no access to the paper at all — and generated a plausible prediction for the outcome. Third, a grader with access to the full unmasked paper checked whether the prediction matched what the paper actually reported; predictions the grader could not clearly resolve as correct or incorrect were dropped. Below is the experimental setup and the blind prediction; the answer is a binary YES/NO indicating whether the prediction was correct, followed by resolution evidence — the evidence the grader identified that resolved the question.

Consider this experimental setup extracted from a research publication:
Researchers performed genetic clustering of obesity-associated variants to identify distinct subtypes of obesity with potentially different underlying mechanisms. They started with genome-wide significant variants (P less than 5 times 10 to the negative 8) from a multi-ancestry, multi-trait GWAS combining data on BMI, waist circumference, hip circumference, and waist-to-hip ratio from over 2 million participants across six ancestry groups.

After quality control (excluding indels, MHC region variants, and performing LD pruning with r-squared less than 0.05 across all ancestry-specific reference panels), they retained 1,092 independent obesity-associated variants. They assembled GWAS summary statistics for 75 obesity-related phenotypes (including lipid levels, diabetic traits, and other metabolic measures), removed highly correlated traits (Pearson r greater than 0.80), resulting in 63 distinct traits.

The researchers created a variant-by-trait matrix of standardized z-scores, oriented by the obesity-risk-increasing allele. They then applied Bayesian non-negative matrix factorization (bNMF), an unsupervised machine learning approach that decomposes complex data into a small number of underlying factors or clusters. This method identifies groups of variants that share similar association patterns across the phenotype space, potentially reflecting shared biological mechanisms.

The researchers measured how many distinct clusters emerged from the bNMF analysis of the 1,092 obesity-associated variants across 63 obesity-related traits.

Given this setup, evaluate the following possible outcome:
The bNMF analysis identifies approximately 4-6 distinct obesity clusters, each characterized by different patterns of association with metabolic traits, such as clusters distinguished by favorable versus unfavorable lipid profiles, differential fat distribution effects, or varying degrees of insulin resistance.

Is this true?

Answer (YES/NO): NO